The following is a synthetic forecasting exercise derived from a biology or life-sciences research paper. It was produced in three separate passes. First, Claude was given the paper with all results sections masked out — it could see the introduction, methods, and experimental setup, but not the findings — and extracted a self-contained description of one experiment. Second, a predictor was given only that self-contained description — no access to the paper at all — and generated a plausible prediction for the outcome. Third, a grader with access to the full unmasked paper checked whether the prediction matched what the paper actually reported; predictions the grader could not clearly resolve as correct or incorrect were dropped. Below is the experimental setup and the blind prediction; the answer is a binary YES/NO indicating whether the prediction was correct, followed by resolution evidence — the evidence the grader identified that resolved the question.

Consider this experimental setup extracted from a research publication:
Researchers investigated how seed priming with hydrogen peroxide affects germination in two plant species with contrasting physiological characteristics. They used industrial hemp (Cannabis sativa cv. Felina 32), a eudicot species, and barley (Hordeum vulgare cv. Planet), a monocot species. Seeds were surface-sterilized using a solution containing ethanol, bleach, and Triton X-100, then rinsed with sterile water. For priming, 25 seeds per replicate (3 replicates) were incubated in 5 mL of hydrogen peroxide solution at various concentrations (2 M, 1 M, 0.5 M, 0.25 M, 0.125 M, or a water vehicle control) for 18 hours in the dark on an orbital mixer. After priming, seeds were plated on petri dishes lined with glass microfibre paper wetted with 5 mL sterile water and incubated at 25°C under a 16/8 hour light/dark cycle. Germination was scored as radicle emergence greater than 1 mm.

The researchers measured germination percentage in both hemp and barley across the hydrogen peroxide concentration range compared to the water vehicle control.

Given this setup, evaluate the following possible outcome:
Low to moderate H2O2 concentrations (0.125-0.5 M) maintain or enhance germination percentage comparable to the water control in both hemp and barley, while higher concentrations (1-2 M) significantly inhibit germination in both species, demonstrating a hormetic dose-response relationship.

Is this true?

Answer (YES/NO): NO